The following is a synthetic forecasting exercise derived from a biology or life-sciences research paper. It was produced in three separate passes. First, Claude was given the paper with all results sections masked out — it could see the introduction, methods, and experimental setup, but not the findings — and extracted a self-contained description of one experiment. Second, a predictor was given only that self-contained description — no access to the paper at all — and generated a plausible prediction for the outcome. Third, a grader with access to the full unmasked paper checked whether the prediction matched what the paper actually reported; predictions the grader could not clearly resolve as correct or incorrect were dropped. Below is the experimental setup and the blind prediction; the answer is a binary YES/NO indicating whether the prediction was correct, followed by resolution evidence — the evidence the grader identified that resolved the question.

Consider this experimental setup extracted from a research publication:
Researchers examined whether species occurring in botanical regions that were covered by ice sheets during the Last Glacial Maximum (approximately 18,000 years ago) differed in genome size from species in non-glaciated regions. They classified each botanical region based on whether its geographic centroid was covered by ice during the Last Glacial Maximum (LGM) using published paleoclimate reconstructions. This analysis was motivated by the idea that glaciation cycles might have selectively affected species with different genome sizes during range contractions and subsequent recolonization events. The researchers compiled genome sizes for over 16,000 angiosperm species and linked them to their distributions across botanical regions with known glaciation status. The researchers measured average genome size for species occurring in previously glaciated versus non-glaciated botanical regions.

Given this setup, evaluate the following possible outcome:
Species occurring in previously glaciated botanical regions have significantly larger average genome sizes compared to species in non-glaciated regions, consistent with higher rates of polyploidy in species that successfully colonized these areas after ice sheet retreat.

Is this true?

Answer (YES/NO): NO